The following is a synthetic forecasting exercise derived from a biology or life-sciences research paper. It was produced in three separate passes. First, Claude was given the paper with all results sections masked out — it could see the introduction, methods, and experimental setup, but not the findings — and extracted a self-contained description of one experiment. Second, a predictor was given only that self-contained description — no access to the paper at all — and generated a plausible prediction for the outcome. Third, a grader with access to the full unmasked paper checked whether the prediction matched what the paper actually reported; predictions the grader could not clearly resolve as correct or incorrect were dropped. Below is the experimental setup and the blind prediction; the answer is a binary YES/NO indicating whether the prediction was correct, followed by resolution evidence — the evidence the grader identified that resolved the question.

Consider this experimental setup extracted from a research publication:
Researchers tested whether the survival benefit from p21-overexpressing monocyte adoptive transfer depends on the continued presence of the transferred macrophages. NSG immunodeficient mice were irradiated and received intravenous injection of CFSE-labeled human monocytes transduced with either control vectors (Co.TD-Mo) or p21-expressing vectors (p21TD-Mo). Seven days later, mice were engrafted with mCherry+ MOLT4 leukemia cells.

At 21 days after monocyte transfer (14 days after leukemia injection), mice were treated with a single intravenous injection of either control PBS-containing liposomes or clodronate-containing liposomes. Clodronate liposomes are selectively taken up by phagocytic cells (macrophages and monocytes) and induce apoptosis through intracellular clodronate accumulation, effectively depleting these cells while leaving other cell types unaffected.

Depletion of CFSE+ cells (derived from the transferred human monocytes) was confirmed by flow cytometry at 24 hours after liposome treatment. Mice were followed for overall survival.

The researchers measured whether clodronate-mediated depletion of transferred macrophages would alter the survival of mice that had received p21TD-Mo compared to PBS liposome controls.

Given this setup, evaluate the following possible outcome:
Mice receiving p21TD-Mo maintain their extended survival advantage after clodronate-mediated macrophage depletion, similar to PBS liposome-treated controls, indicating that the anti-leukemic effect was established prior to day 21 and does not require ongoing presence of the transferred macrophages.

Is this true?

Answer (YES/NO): NO